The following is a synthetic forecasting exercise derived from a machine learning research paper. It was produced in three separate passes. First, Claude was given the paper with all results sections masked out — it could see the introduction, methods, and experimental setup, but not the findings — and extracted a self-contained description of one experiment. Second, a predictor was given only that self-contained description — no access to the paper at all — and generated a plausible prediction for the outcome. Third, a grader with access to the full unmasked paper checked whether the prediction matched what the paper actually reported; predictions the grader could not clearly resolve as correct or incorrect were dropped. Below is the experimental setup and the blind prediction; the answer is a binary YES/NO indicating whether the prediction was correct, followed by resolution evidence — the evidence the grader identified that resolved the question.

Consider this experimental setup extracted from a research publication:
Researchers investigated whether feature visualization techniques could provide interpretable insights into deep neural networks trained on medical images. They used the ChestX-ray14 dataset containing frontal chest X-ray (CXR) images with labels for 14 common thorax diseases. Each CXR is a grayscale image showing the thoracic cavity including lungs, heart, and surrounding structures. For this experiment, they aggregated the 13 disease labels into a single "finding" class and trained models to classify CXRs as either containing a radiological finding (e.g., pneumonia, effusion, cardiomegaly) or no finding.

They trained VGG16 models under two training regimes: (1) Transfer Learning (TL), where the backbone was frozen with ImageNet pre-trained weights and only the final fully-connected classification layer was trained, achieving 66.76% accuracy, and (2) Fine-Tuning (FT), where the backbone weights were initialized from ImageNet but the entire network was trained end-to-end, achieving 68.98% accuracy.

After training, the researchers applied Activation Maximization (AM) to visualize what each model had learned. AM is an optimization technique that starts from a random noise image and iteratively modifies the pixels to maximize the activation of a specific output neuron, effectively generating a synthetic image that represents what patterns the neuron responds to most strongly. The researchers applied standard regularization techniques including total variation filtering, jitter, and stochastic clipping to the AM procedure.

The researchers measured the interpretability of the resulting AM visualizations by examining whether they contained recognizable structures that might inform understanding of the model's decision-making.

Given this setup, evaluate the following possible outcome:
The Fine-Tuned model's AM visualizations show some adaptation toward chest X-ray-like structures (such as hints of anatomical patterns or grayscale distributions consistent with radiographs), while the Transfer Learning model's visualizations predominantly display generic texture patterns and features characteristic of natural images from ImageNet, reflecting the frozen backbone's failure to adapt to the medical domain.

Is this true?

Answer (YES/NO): NO